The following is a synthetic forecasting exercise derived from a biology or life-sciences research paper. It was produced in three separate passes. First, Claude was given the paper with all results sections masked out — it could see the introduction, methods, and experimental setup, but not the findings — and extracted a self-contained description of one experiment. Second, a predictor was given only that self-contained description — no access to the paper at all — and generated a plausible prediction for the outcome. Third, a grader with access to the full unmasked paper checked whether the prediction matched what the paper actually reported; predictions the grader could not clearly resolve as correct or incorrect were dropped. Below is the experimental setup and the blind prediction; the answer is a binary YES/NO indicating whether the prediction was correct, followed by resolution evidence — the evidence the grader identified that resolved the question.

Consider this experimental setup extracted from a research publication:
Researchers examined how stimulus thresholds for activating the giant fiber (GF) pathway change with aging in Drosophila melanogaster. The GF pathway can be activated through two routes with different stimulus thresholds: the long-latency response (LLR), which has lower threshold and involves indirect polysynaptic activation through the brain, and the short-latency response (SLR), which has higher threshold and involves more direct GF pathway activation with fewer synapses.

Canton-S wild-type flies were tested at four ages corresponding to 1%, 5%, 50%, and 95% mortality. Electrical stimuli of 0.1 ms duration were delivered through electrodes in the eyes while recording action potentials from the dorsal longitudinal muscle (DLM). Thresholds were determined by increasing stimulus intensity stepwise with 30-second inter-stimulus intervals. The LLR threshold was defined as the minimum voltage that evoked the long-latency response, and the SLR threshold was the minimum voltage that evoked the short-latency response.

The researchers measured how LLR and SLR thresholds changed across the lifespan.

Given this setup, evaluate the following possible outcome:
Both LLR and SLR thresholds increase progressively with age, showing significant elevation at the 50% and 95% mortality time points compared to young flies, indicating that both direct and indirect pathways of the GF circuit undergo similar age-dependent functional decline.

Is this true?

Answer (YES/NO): NO